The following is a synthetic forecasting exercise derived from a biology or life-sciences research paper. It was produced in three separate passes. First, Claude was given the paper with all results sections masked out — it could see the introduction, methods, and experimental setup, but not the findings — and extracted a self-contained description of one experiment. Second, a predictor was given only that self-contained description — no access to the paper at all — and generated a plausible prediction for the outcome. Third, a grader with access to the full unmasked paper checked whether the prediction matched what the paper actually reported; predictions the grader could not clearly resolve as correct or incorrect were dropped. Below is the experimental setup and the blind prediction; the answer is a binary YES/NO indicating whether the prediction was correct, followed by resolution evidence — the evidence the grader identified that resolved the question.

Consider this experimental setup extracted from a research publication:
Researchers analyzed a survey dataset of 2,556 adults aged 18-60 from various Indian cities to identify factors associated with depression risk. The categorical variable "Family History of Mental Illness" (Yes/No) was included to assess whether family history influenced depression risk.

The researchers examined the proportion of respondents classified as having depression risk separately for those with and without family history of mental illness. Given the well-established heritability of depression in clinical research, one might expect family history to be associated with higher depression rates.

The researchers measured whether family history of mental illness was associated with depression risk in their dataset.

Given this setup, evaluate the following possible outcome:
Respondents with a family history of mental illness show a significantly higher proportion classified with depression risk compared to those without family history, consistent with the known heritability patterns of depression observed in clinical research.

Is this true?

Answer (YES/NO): NO